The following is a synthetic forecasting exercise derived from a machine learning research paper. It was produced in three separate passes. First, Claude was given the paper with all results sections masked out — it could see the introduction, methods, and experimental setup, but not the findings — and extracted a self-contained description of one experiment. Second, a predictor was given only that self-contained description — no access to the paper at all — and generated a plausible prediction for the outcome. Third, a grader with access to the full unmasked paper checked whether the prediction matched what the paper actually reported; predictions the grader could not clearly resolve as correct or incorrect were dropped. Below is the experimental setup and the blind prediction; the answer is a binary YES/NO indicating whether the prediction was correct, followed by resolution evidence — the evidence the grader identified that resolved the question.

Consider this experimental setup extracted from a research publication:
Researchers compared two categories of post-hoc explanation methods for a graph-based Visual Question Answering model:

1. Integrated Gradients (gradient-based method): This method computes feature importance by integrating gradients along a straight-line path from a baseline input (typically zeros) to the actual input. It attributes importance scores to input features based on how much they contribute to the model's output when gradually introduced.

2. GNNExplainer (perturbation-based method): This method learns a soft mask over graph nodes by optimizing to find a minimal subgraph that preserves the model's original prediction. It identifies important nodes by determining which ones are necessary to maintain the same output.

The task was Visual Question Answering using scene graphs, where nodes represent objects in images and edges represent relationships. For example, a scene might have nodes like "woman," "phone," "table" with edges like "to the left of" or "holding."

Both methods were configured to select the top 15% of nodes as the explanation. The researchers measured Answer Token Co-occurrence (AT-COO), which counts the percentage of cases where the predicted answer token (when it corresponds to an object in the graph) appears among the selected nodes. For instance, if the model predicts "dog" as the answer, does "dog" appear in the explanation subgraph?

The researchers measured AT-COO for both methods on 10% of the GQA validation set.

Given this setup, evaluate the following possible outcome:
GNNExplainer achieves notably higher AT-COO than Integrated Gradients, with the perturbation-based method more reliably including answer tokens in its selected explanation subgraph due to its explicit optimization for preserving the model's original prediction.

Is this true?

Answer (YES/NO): YES